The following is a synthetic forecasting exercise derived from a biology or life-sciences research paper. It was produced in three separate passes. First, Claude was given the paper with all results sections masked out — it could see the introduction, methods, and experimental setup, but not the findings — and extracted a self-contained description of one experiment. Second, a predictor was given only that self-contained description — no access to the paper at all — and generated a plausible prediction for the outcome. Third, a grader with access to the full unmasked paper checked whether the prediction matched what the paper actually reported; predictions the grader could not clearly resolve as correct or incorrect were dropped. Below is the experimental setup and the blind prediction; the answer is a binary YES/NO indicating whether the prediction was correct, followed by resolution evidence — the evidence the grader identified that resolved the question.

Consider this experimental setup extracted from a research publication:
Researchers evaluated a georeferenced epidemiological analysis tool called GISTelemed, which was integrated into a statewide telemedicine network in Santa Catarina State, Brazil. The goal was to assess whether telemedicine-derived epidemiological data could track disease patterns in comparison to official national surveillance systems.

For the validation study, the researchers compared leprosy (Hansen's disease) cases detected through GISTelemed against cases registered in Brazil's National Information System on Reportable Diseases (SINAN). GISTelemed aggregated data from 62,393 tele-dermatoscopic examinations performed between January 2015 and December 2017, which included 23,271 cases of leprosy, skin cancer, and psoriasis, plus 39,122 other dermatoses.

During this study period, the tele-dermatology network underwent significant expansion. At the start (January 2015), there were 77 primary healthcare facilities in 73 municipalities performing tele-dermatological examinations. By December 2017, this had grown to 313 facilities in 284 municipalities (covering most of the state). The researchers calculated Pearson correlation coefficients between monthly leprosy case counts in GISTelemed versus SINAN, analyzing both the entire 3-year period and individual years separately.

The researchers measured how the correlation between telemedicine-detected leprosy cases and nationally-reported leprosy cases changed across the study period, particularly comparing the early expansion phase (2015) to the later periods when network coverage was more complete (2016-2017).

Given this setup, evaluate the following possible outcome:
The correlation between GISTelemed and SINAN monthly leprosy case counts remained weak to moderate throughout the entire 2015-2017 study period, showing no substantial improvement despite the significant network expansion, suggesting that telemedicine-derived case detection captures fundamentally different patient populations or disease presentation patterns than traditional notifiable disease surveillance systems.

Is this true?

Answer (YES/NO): NO